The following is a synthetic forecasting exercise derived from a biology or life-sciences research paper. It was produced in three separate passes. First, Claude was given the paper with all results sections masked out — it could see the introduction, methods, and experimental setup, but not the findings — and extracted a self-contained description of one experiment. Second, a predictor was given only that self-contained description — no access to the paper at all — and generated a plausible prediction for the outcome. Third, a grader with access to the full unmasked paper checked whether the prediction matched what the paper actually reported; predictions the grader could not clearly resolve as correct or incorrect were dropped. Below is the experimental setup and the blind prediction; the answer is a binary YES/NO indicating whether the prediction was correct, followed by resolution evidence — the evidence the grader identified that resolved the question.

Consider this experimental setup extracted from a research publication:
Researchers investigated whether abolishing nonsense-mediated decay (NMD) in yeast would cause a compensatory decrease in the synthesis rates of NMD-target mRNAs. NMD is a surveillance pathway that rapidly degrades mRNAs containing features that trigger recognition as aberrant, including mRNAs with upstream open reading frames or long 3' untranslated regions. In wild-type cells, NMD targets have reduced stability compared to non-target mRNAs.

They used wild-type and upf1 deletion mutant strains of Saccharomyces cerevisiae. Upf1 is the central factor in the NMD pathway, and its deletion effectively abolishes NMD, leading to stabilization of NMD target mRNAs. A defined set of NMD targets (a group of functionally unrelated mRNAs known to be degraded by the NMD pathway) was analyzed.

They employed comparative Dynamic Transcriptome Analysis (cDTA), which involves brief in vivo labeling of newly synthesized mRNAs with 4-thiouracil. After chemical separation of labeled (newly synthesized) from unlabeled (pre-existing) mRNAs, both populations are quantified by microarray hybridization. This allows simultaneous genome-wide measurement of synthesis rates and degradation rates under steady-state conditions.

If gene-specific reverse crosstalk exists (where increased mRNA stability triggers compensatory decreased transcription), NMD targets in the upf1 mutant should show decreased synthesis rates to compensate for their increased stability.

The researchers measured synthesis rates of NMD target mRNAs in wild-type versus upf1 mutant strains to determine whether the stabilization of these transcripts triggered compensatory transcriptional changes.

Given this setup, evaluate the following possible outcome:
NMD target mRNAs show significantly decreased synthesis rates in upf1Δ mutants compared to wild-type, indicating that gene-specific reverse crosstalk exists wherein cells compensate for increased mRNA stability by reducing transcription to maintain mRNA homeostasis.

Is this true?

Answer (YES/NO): NO